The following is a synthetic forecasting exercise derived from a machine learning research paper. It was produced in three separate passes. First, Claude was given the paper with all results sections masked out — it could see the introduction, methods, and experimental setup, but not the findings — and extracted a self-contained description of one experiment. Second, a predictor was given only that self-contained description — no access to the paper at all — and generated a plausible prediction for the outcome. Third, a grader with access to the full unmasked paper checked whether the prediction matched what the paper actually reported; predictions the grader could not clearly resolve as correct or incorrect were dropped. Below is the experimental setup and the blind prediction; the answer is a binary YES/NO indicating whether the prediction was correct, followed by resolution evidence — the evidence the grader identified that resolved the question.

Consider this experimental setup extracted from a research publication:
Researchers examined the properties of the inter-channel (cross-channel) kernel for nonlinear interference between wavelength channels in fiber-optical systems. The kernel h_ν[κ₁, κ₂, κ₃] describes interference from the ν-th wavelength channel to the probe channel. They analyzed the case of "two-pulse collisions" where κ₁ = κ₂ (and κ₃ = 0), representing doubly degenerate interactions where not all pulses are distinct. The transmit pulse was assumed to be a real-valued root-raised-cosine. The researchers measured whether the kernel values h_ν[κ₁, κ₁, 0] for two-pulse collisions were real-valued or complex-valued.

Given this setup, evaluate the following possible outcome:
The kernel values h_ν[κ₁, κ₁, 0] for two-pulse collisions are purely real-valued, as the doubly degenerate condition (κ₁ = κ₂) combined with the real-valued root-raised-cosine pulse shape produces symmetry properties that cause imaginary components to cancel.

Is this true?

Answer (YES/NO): YES